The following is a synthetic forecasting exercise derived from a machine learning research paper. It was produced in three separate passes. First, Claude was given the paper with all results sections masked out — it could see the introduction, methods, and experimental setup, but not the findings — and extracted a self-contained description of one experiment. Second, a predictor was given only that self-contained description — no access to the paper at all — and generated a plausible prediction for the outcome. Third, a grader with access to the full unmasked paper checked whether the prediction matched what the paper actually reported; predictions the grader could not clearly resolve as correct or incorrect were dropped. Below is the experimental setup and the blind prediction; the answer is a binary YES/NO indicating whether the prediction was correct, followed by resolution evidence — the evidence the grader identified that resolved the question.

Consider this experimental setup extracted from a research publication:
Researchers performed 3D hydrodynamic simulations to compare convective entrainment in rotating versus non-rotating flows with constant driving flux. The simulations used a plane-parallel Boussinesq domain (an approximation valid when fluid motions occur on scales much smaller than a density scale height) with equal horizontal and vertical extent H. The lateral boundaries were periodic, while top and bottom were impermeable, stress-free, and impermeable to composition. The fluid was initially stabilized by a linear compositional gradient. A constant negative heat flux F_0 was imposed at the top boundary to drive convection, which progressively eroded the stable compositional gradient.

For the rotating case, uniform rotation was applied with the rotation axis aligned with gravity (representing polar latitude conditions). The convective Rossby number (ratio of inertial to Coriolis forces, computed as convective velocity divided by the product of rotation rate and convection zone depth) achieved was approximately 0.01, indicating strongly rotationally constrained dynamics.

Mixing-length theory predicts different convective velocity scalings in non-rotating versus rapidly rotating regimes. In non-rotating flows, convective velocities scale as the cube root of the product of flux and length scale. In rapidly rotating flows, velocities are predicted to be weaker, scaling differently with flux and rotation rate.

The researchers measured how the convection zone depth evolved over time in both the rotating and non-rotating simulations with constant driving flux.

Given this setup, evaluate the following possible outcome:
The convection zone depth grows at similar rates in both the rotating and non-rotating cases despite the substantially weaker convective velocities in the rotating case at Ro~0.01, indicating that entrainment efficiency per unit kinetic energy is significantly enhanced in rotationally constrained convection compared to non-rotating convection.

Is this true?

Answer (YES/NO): NO